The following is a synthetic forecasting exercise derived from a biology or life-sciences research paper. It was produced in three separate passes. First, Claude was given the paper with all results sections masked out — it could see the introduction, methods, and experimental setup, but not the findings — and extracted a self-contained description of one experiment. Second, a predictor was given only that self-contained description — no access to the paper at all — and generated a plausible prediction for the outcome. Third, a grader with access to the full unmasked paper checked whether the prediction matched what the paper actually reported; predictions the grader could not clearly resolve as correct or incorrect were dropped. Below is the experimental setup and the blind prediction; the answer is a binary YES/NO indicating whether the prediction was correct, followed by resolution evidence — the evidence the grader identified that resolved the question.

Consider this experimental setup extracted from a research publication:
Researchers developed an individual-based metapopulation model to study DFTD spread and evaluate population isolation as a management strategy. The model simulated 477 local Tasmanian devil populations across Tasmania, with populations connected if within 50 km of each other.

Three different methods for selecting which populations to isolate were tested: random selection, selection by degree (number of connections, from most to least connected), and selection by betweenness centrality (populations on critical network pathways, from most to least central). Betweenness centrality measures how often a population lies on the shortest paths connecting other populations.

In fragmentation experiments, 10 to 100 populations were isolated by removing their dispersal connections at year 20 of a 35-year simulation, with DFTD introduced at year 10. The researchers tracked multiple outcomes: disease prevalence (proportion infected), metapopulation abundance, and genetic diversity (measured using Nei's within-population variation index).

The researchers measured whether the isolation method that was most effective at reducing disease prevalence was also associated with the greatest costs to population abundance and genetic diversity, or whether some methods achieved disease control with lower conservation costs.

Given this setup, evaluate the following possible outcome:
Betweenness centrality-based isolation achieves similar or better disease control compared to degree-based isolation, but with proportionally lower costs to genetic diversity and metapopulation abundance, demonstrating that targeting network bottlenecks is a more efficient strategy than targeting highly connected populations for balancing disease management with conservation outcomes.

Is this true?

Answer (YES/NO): NO